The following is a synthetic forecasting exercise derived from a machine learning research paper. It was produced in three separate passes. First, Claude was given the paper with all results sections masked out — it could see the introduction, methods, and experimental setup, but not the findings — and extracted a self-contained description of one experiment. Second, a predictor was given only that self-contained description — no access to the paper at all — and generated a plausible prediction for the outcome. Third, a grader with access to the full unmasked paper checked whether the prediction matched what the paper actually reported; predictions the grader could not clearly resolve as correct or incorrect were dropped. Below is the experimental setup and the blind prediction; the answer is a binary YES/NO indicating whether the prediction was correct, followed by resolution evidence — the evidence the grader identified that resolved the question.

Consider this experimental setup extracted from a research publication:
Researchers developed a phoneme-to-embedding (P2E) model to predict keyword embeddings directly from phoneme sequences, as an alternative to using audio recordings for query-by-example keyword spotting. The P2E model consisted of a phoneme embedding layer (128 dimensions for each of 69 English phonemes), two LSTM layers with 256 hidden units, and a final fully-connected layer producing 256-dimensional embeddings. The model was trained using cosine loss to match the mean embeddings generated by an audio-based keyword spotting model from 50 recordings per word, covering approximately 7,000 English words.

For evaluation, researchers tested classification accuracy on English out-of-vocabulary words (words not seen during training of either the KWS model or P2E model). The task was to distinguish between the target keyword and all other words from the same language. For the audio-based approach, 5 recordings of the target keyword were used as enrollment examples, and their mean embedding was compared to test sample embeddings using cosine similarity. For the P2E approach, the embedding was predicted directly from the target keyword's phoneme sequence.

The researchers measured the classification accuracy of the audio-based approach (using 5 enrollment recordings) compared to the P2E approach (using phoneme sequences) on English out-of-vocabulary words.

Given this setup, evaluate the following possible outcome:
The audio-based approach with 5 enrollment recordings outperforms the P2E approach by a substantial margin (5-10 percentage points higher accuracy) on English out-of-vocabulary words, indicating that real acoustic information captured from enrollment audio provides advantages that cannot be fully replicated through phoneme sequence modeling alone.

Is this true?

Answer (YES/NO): NO